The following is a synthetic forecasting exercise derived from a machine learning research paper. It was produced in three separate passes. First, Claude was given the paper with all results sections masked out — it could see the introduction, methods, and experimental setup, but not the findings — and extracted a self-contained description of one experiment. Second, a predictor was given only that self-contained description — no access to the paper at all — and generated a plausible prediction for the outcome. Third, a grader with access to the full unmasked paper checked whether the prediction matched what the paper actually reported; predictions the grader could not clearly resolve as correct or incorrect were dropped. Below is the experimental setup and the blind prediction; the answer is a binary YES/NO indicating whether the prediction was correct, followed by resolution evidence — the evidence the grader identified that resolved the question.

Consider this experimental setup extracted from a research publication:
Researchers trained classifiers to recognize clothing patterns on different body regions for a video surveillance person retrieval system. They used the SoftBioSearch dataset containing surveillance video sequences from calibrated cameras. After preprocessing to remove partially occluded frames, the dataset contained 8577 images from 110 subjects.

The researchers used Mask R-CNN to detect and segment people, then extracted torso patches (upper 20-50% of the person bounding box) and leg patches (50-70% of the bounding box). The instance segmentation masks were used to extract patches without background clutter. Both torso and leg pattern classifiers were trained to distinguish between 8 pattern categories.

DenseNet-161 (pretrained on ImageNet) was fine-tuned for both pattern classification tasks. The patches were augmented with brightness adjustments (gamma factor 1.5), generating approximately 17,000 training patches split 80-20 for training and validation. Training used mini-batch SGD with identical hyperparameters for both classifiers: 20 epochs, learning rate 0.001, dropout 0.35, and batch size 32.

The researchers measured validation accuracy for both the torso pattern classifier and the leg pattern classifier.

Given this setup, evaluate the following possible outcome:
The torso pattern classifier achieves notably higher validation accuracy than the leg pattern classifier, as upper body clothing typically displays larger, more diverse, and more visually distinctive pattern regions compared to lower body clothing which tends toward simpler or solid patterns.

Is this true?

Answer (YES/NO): YES